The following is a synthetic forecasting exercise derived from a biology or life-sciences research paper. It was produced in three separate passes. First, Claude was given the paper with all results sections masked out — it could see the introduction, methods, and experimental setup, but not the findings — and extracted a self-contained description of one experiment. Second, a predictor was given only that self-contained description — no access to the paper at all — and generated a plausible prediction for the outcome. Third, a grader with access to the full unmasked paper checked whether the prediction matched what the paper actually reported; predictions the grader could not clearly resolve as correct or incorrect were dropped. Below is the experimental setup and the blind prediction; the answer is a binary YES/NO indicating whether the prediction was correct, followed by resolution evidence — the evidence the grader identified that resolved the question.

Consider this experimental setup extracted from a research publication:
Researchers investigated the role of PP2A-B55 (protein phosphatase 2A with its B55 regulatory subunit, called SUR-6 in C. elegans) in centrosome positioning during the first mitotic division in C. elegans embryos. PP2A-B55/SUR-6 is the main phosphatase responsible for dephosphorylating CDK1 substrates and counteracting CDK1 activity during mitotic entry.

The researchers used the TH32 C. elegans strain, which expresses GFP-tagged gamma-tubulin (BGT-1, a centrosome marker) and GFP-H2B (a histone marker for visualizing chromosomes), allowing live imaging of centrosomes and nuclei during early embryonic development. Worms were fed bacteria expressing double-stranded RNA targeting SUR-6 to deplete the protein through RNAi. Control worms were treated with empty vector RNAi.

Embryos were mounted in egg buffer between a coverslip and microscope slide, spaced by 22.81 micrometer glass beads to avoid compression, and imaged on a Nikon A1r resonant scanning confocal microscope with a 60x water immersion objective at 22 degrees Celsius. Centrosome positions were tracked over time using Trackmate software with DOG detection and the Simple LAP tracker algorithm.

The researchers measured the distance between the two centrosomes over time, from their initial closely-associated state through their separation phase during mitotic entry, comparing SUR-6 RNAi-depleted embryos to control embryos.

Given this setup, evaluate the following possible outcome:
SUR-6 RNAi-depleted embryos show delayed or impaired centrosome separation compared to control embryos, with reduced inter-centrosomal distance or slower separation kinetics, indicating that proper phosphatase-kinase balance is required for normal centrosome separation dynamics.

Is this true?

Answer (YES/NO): YES